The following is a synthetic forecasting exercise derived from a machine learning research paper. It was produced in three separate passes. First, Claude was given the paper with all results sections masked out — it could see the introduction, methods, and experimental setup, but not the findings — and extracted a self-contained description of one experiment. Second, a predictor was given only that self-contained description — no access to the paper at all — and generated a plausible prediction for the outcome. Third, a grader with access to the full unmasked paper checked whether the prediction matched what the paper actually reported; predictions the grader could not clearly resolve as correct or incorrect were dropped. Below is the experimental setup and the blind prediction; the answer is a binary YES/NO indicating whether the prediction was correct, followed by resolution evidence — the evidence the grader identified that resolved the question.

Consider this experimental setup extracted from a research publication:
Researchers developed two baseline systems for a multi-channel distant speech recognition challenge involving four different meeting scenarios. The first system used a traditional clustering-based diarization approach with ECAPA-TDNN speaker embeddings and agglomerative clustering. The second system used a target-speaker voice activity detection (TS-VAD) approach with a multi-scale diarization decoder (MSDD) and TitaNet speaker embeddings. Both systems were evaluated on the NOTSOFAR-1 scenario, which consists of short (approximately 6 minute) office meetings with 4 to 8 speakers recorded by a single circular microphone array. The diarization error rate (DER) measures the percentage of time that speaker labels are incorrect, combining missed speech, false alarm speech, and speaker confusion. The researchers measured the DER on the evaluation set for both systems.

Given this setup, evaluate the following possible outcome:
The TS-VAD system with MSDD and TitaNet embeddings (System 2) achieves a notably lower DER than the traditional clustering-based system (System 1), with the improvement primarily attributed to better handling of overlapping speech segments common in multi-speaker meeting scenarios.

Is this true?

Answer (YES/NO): NO